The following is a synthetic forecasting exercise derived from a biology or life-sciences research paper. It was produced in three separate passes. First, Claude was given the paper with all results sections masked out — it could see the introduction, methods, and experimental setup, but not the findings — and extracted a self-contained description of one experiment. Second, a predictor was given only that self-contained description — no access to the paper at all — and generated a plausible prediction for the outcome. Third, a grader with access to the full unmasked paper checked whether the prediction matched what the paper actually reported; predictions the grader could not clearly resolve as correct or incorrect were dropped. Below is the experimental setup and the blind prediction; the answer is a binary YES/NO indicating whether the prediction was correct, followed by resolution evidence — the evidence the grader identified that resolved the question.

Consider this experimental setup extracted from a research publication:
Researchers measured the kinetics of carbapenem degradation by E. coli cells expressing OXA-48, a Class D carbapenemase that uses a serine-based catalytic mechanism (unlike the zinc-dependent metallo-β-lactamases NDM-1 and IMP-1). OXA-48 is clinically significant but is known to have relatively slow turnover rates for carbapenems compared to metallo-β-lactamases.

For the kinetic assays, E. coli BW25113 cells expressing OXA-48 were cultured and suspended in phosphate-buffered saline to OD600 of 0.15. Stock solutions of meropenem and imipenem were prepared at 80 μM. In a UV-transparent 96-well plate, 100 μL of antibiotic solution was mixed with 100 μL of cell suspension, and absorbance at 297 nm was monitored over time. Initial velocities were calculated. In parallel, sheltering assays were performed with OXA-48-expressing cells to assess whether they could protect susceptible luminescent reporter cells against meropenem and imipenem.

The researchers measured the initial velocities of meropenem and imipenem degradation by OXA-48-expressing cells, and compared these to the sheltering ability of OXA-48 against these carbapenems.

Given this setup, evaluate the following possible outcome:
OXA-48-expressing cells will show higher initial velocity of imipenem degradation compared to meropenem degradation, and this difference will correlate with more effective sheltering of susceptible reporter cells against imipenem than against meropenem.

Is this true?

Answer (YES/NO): YES